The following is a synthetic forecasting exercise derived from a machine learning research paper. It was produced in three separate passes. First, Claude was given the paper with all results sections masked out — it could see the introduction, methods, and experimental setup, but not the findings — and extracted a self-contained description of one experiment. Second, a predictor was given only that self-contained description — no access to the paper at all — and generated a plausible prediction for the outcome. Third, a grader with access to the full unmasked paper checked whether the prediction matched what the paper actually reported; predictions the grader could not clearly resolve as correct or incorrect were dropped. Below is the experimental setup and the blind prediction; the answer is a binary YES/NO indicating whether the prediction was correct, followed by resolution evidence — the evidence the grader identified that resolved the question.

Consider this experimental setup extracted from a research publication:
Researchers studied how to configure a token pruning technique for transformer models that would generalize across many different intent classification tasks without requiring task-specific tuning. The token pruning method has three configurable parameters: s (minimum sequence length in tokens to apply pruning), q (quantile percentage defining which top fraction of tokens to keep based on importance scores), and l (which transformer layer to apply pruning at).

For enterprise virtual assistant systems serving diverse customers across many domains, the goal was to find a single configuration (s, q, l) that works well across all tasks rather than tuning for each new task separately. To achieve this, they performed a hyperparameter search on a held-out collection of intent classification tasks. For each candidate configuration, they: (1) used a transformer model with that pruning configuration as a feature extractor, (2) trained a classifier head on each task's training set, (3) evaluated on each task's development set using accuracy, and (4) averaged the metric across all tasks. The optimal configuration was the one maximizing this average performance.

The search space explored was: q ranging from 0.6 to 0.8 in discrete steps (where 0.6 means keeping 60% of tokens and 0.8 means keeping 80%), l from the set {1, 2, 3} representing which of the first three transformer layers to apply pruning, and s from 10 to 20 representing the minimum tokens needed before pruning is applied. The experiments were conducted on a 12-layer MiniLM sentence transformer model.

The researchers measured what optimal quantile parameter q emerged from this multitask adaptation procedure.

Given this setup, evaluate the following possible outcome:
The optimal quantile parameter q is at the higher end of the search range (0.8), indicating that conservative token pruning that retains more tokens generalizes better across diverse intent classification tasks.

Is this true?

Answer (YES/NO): YES